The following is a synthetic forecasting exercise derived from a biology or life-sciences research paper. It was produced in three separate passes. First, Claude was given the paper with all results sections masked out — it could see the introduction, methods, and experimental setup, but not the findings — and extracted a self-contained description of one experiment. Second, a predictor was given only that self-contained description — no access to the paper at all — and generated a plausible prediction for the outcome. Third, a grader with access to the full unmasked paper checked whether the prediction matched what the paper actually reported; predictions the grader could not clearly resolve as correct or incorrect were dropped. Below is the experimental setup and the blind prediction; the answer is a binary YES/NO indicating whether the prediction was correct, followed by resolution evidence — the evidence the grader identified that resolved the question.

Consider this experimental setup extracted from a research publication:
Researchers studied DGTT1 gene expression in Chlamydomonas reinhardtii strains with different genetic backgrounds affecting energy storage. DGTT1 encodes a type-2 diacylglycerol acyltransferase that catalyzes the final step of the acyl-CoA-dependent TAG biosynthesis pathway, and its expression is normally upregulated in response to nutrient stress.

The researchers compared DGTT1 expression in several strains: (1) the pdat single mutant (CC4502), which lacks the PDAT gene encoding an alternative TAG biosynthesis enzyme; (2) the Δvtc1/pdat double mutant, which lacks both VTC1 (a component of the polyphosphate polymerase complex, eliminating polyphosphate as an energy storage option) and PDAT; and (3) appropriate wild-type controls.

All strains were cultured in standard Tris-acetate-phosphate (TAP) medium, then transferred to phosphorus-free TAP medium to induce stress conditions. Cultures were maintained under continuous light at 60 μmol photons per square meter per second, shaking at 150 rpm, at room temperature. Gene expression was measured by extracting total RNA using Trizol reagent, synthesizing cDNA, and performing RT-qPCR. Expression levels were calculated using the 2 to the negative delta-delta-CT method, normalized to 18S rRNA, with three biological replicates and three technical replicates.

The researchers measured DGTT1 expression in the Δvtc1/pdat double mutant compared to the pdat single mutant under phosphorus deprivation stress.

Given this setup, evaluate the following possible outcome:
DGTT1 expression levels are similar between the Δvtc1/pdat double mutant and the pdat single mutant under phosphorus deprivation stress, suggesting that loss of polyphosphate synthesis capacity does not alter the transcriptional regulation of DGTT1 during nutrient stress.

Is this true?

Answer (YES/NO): NO